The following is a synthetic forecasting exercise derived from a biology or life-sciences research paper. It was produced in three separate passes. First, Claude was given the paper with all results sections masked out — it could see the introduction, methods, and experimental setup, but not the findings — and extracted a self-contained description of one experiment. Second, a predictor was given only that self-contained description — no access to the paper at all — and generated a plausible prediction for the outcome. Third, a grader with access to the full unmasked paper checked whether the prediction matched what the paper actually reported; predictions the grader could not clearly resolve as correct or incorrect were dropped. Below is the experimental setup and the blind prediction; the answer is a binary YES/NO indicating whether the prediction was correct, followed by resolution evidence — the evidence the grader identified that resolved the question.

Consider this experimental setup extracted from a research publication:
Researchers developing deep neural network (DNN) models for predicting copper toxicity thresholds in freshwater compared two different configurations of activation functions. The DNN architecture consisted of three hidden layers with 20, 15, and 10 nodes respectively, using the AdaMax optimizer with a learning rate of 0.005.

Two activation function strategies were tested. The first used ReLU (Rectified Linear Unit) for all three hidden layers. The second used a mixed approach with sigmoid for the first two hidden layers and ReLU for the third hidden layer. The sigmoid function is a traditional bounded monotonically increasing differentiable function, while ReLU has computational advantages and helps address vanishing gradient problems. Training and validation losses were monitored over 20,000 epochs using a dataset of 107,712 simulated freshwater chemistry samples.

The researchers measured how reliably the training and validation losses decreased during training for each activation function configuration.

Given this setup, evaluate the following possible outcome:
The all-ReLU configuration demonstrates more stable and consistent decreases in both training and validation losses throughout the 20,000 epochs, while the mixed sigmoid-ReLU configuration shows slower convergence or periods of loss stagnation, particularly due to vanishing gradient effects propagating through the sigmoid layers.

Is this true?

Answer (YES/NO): NO